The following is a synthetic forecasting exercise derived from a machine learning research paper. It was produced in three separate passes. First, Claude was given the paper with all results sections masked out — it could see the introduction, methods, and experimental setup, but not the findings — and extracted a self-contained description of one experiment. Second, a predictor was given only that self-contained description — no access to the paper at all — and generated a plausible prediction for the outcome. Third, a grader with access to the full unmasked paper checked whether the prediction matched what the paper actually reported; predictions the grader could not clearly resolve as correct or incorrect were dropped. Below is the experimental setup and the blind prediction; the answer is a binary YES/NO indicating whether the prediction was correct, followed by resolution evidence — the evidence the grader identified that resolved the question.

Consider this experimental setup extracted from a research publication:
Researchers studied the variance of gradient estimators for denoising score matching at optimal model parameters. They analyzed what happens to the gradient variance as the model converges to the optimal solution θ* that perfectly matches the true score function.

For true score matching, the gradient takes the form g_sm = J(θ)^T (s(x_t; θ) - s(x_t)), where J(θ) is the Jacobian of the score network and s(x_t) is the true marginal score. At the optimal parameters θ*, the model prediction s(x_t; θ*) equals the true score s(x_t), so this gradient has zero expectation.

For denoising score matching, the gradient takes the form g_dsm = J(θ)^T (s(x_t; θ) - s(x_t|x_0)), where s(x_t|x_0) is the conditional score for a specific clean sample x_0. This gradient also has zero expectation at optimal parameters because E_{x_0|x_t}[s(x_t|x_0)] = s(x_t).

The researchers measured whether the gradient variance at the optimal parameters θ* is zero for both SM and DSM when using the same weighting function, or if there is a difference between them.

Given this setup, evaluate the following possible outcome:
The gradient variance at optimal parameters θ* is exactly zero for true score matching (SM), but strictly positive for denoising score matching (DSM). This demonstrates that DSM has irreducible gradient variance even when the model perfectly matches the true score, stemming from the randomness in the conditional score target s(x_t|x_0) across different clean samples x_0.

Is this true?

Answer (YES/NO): YES